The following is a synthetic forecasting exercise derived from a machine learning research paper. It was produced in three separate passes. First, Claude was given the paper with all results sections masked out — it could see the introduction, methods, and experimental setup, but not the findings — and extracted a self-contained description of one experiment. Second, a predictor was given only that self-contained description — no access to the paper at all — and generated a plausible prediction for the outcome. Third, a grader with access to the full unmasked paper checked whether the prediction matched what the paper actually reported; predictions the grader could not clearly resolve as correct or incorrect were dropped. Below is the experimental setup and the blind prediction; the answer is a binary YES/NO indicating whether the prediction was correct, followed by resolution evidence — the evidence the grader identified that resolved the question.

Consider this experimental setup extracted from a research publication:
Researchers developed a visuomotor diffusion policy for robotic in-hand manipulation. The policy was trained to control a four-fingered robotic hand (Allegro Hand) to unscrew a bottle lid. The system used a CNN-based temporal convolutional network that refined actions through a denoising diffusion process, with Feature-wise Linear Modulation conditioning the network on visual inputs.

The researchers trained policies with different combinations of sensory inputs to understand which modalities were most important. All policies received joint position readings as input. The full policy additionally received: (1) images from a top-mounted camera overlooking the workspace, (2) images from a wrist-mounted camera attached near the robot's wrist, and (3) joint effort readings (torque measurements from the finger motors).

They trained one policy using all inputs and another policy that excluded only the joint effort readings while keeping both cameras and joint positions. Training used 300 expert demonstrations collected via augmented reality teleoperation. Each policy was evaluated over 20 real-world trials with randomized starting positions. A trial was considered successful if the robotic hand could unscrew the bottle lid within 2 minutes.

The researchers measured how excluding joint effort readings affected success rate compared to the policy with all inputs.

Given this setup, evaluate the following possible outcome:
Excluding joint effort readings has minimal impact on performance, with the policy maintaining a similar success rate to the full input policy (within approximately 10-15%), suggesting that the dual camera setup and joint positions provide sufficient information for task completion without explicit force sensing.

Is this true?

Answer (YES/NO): NO